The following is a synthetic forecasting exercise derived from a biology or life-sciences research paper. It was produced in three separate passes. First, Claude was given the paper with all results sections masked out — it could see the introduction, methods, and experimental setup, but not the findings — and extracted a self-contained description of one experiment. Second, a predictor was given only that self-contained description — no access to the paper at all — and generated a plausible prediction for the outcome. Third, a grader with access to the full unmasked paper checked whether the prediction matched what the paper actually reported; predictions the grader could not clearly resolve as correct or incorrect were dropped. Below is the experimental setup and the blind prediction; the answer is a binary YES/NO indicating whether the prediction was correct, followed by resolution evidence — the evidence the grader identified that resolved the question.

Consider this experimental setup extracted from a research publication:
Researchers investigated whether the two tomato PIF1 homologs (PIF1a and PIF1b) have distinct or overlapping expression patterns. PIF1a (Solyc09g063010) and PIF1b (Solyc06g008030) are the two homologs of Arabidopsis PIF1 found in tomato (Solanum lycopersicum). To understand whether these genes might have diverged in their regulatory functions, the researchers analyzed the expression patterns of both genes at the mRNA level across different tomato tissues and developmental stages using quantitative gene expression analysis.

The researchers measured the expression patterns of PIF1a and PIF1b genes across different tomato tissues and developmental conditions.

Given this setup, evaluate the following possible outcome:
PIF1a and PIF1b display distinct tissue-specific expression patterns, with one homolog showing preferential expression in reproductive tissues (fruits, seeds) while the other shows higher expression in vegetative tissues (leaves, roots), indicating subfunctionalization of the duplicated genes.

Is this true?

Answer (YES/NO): NO